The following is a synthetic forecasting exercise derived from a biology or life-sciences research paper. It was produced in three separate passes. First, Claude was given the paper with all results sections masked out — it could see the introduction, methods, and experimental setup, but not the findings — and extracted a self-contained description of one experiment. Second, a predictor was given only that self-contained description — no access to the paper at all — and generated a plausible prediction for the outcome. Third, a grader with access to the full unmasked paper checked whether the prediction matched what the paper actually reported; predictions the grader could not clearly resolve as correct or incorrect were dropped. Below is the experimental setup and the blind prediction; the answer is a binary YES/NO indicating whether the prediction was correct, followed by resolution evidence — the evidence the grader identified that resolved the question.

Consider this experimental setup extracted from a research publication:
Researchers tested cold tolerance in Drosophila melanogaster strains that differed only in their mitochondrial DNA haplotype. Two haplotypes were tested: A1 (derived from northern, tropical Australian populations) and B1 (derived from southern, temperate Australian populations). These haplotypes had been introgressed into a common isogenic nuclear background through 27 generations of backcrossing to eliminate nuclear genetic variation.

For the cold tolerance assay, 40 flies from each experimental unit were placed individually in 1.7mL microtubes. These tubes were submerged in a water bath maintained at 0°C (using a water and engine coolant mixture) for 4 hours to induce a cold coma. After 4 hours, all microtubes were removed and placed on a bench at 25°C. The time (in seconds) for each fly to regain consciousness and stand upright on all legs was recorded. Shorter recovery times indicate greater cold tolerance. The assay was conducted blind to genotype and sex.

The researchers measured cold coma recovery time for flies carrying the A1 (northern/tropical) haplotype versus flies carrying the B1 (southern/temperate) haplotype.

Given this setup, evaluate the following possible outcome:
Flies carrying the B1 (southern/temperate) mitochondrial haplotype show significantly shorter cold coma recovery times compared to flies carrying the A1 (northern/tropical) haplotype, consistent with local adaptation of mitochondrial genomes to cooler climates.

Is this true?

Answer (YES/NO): YES